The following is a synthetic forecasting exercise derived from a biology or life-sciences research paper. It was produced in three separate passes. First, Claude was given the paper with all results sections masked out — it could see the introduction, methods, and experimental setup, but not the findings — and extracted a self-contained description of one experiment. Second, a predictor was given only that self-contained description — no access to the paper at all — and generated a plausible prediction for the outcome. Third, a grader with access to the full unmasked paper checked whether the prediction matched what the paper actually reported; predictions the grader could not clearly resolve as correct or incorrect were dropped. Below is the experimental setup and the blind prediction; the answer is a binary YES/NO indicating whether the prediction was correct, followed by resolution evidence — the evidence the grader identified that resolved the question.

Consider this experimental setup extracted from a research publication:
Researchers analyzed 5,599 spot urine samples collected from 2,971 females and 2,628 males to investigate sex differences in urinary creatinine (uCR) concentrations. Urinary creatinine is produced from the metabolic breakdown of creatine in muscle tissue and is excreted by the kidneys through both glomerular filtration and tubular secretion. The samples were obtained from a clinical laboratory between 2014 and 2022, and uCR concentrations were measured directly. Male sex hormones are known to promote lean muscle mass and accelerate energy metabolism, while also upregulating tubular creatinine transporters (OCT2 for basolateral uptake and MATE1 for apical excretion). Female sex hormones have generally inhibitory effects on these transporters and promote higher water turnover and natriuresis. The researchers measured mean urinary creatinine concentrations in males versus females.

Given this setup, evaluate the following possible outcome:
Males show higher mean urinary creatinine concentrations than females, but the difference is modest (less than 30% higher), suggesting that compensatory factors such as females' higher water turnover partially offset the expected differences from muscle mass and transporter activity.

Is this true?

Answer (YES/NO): NO